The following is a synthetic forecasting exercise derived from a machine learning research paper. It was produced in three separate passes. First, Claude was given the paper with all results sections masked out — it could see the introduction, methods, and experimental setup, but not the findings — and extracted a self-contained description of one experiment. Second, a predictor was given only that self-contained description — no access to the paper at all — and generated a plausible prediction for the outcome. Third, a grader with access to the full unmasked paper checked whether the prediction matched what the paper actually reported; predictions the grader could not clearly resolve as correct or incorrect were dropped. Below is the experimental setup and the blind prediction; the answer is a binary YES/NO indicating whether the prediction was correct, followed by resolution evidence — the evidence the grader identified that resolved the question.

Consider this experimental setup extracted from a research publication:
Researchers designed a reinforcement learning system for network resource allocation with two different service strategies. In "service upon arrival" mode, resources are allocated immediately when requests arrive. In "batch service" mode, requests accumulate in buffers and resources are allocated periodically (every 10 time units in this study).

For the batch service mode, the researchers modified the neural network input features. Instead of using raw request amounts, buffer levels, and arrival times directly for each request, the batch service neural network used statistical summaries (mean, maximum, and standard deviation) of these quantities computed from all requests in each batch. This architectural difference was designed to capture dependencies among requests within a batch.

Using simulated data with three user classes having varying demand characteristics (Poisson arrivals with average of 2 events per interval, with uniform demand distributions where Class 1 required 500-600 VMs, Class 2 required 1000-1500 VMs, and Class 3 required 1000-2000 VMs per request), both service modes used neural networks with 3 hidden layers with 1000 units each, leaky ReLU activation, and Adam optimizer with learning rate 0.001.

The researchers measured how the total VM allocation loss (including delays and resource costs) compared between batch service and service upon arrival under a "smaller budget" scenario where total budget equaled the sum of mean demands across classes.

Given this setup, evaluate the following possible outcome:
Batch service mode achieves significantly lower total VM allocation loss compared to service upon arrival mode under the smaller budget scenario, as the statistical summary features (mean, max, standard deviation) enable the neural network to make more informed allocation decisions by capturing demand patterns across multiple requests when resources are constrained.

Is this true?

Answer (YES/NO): NO